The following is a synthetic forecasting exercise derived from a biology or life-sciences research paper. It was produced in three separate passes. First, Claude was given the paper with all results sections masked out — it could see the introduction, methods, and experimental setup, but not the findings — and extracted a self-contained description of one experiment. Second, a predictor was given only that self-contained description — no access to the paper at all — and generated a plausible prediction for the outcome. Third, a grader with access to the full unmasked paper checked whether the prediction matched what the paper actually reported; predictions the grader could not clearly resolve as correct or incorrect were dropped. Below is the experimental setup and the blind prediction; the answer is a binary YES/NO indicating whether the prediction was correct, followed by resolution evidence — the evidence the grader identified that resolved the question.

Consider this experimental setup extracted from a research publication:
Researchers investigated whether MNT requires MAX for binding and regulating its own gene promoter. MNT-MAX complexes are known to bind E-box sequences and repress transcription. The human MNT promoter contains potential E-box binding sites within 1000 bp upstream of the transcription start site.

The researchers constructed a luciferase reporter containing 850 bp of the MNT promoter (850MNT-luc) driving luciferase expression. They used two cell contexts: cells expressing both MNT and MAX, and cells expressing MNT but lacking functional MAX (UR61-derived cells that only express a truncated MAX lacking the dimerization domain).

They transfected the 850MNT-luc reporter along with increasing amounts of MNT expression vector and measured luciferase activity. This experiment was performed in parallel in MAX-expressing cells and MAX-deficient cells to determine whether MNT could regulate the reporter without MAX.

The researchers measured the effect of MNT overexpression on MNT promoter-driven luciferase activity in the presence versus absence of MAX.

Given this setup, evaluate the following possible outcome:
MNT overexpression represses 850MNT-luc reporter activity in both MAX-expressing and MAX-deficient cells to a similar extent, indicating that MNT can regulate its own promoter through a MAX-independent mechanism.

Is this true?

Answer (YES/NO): NO